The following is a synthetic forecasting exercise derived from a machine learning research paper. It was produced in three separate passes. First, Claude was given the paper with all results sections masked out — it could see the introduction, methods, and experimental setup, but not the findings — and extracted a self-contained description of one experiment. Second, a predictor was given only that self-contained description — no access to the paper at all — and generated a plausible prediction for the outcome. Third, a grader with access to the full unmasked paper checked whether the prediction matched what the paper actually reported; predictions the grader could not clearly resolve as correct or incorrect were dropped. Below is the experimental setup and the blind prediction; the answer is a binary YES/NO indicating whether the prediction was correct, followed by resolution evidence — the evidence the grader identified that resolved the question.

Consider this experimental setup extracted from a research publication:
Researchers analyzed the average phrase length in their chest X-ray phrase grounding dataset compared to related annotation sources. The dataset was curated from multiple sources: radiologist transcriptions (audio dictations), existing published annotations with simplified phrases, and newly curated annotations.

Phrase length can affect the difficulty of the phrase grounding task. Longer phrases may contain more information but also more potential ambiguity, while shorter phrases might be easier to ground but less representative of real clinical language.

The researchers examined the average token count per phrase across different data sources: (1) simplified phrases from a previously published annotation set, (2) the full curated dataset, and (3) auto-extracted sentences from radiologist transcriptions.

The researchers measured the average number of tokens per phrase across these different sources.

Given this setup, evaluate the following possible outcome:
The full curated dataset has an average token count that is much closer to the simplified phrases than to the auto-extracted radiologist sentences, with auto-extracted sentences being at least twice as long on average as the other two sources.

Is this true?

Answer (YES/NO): NO